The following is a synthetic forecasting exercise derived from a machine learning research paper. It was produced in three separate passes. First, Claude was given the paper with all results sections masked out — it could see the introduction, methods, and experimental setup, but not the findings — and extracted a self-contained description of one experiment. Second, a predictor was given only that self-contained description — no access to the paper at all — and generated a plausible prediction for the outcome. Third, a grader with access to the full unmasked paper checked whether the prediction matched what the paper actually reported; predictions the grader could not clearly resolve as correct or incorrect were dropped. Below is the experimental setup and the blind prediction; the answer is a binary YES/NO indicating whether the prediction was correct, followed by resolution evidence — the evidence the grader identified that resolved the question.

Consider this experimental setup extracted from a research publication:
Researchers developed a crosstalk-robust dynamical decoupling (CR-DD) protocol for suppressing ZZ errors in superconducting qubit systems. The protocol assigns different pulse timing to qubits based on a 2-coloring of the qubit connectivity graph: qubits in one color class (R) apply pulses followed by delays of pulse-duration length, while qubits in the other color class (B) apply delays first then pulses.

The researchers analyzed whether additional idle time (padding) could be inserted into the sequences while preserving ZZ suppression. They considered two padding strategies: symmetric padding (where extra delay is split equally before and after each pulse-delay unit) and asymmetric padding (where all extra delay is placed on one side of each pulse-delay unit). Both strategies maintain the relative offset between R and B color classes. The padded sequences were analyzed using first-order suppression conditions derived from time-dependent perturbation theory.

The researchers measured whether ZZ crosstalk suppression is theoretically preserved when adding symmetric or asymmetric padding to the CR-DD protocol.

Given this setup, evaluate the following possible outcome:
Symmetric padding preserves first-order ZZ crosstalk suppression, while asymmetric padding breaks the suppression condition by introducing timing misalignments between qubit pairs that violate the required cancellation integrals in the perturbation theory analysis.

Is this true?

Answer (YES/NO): NO